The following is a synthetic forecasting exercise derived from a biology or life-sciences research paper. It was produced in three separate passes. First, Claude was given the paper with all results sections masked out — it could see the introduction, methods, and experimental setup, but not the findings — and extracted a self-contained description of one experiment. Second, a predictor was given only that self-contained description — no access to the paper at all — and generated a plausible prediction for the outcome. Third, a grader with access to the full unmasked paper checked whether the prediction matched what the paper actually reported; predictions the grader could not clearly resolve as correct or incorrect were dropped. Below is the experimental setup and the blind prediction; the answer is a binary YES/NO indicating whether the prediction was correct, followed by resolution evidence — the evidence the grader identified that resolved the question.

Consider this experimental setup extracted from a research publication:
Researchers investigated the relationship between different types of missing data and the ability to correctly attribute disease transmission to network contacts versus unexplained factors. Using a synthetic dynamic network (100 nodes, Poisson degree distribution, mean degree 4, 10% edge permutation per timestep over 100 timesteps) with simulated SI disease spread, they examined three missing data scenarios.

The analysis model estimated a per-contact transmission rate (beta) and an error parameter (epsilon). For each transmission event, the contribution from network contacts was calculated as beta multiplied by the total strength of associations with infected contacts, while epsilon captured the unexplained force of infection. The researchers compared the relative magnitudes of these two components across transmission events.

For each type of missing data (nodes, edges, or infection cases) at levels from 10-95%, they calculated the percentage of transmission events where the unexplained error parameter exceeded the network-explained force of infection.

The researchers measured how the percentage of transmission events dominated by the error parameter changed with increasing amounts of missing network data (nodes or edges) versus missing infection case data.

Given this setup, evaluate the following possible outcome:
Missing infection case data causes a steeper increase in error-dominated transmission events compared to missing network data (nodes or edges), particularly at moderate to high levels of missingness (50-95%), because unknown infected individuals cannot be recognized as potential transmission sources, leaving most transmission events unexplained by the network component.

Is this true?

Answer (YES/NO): NO